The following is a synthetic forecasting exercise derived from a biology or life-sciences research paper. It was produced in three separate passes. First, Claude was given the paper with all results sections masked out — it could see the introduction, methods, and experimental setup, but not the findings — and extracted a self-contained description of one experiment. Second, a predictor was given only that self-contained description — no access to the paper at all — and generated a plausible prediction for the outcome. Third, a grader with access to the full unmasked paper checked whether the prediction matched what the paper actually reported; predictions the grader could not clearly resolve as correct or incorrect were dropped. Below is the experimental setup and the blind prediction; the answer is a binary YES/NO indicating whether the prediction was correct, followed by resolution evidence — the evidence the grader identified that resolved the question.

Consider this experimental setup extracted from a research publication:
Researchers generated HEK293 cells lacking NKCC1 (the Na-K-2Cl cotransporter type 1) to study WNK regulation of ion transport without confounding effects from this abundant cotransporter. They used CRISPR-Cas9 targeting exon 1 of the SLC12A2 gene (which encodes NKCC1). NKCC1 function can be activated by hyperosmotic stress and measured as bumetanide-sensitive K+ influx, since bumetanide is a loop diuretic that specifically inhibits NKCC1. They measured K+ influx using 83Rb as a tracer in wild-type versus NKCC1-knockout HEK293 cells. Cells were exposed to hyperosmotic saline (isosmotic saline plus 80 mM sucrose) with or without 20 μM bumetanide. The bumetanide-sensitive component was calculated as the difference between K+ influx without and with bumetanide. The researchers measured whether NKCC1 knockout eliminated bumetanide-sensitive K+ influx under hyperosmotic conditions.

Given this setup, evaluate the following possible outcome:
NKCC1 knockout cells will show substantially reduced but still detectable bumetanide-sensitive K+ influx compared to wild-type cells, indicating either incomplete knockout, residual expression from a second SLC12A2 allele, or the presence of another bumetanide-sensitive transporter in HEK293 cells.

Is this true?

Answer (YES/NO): NO